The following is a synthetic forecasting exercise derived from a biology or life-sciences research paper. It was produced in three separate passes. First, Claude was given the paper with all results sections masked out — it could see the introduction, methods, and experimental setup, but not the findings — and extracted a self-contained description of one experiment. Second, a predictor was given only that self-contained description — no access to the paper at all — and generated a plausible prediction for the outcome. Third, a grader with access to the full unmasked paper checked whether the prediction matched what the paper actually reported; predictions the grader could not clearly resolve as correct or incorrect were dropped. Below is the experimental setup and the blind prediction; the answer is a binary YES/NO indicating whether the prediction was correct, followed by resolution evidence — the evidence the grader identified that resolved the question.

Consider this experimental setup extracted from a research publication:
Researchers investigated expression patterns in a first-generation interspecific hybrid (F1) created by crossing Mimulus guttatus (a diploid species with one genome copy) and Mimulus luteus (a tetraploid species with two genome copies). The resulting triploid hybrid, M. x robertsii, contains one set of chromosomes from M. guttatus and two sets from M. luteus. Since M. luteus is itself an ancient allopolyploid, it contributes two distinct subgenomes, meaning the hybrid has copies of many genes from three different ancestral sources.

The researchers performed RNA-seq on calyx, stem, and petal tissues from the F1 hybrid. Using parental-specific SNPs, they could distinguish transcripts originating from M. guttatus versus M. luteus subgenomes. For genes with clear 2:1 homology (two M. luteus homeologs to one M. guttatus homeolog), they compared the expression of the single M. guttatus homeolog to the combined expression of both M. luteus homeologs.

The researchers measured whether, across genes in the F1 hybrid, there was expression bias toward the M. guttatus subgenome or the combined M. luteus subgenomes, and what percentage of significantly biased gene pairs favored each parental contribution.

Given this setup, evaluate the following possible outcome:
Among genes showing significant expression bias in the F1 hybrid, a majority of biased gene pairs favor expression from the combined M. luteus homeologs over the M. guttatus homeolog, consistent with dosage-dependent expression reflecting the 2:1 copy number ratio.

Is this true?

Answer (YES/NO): YES